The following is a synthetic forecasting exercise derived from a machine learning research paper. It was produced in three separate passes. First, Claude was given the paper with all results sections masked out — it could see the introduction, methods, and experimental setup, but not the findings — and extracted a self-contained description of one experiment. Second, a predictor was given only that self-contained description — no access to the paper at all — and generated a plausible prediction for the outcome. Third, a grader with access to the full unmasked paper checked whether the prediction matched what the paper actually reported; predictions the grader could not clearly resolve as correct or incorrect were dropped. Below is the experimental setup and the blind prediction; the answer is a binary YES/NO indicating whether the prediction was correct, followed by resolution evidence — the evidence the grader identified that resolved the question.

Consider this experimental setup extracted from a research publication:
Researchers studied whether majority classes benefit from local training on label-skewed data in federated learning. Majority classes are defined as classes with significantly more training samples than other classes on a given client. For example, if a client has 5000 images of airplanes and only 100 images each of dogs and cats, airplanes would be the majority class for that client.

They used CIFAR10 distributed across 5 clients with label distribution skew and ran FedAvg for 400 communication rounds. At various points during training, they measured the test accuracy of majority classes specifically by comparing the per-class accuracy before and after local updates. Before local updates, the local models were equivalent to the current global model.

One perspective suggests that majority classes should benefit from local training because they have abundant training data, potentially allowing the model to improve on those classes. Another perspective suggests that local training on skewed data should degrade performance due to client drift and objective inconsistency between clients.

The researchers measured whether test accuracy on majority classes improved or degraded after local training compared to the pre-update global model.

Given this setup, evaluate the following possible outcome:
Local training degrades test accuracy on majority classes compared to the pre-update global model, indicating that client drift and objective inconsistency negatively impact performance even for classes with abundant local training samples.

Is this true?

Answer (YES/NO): NO